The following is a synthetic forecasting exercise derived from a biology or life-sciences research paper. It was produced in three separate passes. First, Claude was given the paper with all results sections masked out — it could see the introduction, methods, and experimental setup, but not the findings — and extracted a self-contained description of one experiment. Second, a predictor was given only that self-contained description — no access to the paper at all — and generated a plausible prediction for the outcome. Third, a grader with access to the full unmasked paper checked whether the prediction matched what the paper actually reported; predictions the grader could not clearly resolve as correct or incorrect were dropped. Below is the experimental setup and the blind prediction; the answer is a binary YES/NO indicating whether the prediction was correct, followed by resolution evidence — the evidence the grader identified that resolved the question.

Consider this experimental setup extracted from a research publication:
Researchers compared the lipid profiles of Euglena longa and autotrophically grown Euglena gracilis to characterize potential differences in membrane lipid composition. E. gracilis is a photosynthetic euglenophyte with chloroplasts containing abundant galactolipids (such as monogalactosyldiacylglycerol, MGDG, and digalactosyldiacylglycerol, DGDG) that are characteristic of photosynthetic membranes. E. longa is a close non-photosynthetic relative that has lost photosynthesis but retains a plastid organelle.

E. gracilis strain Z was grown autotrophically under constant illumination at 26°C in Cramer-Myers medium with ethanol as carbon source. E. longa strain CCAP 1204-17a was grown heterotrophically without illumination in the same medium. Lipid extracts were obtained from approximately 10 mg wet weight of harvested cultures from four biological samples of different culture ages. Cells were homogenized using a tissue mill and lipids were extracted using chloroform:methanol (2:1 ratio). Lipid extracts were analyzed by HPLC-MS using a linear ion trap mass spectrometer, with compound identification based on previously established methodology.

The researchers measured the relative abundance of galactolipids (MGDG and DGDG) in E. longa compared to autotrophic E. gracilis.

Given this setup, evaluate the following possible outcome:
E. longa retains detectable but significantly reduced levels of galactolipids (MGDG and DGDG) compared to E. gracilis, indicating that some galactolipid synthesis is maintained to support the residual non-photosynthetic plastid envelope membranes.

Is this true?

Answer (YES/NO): YES